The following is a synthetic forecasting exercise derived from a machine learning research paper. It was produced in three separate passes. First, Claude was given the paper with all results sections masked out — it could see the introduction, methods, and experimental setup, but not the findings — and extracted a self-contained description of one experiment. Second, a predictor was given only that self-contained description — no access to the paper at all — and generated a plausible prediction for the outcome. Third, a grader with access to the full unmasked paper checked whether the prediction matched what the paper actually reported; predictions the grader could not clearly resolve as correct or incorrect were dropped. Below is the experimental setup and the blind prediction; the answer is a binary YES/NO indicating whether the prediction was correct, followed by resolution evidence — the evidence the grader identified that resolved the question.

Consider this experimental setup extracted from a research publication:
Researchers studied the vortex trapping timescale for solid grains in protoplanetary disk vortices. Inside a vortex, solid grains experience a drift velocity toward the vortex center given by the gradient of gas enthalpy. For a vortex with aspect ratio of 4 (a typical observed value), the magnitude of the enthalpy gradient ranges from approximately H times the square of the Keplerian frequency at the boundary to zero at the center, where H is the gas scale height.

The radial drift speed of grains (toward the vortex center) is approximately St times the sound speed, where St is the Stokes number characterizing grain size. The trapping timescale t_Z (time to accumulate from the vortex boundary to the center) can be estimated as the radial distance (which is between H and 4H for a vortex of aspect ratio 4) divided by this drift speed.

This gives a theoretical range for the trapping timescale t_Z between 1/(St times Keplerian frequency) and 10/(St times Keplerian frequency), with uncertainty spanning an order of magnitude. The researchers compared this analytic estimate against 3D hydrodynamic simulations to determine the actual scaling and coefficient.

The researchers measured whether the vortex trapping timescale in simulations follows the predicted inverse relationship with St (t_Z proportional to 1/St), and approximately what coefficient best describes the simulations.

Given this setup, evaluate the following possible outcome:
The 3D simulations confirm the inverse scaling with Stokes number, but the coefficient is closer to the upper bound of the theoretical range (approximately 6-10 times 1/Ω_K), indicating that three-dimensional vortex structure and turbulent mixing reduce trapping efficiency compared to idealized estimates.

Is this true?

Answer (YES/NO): NO